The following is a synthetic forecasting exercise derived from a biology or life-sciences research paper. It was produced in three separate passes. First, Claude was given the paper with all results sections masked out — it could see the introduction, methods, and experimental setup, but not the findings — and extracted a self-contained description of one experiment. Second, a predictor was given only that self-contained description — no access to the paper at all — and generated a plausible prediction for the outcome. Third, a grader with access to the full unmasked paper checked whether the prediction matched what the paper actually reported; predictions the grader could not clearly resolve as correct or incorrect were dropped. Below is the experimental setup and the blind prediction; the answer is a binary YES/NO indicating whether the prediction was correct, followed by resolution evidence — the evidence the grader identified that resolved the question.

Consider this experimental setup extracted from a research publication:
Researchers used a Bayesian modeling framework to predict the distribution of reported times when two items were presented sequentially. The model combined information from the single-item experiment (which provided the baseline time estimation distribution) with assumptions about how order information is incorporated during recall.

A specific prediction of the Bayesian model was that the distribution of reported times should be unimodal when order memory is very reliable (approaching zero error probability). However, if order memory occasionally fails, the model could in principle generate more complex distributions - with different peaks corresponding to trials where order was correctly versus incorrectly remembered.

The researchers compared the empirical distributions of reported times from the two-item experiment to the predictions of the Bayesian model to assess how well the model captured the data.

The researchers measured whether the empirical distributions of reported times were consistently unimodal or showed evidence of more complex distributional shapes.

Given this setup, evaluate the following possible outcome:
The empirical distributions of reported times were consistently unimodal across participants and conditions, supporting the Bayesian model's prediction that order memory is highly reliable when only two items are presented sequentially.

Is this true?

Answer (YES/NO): NO